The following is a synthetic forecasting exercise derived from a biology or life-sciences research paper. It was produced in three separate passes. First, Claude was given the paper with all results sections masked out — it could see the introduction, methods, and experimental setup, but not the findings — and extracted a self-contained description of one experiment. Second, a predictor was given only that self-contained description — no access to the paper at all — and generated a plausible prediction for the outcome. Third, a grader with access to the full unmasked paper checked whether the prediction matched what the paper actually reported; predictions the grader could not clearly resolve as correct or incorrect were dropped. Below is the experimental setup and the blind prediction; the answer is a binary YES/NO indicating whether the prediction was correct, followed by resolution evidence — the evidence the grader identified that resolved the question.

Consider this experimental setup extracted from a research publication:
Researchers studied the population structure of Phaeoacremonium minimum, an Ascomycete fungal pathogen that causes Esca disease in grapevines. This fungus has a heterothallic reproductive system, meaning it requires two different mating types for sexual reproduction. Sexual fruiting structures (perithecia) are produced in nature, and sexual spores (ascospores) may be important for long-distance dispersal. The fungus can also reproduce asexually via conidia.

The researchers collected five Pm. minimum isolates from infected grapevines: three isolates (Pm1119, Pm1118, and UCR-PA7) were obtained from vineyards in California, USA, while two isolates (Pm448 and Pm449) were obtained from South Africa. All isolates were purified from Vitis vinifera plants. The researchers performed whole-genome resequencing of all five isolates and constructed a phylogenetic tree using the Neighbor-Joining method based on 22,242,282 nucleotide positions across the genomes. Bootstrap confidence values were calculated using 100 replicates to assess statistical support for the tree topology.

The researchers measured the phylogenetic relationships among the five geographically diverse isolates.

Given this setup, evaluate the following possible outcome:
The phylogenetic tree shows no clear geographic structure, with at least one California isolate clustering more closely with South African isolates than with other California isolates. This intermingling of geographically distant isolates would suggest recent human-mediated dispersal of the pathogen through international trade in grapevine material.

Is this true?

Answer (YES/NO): NO